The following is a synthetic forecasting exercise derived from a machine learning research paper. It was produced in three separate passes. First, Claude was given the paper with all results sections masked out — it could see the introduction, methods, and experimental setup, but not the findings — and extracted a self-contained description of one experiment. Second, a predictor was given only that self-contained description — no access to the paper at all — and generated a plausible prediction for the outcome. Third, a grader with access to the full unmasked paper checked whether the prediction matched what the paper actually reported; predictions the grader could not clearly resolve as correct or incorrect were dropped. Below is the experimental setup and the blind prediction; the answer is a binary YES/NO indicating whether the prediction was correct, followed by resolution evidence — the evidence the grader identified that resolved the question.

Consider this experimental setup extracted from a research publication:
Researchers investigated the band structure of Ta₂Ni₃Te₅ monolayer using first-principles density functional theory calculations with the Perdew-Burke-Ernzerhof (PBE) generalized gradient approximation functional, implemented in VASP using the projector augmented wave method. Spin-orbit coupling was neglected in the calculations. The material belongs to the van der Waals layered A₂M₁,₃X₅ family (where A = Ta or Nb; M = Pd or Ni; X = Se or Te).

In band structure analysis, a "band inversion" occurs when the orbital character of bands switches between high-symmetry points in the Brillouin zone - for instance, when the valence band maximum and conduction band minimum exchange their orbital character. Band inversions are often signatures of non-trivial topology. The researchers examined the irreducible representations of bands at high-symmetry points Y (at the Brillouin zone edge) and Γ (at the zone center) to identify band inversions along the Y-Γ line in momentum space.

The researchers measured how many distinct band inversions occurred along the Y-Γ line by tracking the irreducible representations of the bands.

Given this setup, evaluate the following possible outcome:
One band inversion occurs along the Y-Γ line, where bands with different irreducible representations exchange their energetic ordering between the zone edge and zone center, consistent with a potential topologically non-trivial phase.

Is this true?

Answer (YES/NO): NO